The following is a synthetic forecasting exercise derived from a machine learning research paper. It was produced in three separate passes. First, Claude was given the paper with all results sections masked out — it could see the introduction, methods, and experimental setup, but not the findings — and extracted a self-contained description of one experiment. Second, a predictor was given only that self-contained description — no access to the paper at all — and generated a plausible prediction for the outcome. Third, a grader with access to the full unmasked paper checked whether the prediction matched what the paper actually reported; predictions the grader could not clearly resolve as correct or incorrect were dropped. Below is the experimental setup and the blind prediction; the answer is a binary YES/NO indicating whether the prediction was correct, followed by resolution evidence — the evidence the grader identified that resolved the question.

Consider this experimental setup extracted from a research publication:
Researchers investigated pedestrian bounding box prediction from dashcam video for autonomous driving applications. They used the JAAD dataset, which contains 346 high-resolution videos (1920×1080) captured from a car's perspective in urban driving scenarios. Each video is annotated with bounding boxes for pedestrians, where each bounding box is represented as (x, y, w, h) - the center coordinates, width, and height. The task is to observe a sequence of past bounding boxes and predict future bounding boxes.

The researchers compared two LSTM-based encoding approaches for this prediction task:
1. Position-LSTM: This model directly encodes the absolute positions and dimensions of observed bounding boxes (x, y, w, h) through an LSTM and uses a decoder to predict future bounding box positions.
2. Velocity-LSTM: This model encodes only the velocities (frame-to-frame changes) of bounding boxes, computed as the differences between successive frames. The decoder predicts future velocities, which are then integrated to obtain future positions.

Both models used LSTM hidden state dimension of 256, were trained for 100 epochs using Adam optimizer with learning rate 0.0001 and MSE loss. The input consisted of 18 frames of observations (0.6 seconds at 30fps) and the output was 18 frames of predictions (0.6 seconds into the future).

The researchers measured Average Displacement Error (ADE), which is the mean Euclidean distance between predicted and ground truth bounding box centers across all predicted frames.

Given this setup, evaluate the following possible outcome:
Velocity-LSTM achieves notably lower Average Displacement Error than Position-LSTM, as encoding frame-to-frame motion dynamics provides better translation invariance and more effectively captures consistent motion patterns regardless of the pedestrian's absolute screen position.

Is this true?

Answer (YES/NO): YES